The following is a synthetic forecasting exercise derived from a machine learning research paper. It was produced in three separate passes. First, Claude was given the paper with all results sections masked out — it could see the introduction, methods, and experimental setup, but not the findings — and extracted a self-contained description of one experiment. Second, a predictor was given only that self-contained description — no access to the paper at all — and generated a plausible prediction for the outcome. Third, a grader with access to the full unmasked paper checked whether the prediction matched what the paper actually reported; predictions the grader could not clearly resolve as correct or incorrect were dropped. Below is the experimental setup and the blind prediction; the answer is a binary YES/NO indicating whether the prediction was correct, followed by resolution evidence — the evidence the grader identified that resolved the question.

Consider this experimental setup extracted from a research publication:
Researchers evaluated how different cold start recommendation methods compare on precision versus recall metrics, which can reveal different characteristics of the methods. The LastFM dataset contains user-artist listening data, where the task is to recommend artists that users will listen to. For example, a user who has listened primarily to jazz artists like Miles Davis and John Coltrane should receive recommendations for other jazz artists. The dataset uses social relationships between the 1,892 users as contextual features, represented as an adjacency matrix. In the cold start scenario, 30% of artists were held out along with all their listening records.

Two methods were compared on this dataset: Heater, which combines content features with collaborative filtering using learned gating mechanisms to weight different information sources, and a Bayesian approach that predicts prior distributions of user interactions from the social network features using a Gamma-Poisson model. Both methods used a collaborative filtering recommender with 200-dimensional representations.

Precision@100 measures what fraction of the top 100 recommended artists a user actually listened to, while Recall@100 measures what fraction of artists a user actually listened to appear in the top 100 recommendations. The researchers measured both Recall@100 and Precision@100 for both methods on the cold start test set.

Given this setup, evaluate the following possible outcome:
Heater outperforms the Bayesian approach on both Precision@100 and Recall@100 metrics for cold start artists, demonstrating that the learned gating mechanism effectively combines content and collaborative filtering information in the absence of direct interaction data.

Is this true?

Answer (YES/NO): NO